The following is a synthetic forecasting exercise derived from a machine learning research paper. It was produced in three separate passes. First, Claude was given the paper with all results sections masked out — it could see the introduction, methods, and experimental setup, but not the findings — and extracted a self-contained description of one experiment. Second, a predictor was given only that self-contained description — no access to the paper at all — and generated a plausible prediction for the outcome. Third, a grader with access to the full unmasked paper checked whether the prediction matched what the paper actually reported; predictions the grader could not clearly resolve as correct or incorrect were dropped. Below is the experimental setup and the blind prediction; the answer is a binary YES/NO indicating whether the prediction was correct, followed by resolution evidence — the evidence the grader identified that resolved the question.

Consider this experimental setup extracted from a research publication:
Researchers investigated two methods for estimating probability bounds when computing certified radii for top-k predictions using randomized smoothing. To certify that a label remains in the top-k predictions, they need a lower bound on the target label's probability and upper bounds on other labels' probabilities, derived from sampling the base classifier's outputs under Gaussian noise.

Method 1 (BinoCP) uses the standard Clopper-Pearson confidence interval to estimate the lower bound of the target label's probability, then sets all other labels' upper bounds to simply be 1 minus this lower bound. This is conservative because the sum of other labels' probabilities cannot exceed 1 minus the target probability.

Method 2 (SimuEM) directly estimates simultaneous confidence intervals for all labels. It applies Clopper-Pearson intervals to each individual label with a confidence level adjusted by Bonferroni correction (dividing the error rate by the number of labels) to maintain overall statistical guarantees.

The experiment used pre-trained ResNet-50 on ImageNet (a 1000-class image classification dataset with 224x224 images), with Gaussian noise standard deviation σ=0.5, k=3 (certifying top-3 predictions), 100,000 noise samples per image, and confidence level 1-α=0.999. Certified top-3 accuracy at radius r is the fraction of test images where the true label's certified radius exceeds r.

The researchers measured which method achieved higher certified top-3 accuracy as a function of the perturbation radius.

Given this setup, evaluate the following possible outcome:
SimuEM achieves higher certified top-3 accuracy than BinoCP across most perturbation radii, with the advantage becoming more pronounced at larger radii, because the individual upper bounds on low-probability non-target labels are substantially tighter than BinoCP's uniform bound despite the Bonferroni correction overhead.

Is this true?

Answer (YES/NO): NO